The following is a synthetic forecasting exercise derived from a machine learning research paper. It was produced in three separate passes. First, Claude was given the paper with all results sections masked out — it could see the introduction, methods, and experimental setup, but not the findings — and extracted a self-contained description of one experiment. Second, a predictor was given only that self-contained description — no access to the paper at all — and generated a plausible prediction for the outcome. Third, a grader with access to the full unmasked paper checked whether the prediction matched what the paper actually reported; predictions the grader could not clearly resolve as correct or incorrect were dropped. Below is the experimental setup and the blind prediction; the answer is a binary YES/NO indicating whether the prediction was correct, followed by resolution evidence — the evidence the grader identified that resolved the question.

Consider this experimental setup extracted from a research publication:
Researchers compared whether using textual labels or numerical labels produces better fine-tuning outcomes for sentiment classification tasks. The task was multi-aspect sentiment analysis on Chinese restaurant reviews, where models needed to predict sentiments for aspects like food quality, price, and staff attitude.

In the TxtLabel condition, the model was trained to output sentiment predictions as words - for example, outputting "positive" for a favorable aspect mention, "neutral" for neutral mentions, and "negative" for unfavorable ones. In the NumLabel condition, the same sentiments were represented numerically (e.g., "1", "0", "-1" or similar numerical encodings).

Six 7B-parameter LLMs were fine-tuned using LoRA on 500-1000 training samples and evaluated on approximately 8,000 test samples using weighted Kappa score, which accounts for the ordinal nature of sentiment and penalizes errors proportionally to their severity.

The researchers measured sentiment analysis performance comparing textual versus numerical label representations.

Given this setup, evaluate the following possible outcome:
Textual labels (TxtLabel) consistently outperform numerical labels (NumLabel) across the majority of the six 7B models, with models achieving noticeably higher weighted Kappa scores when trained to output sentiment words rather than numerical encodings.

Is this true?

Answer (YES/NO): YES